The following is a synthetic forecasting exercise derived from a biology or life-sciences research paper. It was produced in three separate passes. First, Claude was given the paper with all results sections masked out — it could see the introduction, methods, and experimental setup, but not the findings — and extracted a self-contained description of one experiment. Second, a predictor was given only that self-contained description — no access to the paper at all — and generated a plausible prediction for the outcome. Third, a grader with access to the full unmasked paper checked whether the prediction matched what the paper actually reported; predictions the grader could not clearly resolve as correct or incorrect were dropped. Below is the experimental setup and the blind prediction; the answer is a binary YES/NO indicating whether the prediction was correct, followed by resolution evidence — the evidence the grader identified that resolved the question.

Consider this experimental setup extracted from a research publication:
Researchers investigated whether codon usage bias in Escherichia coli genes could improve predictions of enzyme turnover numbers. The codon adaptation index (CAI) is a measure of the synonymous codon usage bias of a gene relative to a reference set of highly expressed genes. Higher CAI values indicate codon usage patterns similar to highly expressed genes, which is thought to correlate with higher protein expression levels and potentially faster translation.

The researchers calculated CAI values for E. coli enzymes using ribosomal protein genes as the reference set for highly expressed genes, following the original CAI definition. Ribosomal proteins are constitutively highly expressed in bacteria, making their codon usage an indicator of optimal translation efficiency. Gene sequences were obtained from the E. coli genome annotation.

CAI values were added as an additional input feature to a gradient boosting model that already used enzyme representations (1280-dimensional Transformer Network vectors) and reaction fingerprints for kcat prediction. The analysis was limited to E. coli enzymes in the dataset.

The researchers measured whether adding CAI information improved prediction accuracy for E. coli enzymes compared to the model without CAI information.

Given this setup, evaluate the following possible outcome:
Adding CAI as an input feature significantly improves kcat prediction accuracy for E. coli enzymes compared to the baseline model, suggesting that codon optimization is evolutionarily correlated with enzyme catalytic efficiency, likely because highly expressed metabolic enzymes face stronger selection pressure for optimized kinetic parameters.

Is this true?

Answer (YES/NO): NO